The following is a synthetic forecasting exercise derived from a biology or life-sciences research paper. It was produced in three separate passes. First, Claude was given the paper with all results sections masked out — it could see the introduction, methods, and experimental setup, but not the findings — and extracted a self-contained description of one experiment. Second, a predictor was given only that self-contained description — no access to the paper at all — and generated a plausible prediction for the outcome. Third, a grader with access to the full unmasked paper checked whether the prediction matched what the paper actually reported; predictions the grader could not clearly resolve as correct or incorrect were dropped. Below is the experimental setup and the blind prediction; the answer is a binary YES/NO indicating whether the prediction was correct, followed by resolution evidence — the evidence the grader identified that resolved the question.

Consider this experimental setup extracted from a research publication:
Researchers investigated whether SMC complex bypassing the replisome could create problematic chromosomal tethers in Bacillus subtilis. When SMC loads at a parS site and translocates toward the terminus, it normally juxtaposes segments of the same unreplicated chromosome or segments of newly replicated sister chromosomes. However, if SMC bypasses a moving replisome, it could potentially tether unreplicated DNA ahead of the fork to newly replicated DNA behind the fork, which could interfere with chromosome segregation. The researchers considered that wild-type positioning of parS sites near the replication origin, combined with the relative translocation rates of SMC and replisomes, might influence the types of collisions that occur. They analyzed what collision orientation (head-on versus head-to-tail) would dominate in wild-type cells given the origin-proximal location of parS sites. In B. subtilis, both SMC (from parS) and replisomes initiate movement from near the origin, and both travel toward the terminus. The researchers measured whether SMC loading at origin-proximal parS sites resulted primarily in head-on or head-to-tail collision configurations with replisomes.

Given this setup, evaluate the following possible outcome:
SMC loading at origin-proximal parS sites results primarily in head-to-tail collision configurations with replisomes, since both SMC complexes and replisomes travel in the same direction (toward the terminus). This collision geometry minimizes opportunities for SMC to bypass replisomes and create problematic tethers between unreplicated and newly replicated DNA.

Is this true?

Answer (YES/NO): YES